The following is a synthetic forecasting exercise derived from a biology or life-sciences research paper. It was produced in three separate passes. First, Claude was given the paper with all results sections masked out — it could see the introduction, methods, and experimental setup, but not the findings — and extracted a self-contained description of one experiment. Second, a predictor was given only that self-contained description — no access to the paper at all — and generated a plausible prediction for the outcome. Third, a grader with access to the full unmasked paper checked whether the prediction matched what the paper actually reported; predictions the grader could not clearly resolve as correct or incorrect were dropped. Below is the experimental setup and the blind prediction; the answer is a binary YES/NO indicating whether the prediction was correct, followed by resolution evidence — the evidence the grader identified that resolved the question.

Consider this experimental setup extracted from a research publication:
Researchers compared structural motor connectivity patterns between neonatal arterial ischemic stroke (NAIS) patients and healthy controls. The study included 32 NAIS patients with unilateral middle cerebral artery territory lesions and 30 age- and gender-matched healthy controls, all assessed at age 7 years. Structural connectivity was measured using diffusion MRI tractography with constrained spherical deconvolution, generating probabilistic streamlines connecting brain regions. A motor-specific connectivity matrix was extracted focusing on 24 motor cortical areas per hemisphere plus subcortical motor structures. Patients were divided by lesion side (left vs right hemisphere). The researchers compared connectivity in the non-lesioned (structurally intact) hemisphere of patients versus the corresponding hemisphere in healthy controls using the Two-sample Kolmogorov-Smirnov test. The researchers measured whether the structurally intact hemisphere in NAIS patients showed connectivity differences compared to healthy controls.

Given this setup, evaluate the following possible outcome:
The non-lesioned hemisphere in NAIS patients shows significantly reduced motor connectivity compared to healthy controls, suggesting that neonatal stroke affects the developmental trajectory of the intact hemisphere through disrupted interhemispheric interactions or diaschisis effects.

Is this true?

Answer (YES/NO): YES